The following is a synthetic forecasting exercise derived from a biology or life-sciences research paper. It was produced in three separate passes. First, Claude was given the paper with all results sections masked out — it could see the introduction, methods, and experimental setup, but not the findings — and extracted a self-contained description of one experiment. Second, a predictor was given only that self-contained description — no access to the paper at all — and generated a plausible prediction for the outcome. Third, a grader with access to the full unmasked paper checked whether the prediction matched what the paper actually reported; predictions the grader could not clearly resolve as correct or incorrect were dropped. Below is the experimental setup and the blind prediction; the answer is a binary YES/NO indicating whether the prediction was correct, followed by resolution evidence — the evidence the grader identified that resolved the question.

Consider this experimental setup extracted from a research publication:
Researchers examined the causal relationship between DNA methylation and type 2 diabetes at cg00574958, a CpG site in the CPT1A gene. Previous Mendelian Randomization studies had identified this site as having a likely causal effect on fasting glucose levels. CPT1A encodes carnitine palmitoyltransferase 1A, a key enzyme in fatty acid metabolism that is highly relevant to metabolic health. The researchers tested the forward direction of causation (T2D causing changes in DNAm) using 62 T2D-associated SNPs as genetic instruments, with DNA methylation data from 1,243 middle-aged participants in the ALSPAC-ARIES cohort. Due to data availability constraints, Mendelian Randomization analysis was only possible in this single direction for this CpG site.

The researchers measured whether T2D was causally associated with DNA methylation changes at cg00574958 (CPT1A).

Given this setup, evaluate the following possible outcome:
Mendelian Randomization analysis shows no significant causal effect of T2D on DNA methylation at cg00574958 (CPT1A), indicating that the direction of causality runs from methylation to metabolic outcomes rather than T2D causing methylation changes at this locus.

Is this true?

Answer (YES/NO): YES